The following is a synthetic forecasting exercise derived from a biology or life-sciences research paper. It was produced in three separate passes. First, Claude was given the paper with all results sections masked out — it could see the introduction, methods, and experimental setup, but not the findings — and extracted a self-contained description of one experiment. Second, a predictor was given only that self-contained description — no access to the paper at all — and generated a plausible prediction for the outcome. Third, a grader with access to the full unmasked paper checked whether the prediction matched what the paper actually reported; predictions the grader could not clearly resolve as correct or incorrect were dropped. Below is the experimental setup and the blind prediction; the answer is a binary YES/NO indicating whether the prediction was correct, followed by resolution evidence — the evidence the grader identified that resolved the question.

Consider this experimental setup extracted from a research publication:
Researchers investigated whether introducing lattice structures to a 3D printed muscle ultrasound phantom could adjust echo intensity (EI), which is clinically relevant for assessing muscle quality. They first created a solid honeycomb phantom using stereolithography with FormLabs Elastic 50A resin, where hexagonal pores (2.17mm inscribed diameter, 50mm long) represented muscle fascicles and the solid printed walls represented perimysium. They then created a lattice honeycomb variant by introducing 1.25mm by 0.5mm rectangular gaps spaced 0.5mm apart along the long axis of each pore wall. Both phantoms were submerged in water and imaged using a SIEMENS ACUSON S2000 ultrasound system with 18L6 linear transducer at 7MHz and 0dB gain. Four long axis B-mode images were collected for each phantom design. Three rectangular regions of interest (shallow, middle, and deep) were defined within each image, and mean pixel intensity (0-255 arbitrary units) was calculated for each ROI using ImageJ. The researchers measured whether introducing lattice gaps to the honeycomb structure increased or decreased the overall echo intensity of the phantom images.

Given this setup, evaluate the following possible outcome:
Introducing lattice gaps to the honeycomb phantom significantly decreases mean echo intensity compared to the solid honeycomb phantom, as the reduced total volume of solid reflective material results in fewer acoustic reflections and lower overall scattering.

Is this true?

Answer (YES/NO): NO